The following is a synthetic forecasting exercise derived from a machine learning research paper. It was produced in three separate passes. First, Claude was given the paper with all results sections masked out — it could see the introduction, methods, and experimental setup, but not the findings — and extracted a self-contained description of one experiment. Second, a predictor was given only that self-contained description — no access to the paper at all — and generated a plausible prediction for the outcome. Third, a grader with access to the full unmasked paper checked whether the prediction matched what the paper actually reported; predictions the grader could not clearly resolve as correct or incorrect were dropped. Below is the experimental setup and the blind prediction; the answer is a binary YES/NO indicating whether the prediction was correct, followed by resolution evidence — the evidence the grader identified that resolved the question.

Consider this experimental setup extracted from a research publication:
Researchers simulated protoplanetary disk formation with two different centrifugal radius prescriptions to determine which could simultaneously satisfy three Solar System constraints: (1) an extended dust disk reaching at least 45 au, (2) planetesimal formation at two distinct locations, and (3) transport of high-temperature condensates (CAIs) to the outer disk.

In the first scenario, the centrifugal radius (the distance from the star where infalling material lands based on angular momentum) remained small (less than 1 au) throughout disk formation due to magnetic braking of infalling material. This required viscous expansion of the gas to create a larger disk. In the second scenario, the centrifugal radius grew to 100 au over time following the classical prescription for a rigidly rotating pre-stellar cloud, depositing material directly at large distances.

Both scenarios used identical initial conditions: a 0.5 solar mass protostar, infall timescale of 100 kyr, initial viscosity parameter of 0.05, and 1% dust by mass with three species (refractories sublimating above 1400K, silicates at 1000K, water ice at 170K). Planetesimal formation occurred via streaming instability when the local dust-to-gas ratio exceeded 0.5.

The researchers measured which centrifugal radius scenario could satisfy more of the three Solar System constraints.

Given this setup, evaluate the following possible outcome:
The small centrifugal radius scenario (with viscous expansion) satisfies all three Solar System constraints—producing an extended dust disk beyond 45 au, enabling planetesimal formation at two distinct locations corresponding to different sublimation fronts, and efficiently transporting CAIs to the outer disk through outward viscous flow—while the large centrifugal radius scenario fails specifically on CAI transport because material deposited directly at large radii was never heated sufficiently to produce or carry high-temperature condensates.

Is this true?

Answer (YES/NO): NO